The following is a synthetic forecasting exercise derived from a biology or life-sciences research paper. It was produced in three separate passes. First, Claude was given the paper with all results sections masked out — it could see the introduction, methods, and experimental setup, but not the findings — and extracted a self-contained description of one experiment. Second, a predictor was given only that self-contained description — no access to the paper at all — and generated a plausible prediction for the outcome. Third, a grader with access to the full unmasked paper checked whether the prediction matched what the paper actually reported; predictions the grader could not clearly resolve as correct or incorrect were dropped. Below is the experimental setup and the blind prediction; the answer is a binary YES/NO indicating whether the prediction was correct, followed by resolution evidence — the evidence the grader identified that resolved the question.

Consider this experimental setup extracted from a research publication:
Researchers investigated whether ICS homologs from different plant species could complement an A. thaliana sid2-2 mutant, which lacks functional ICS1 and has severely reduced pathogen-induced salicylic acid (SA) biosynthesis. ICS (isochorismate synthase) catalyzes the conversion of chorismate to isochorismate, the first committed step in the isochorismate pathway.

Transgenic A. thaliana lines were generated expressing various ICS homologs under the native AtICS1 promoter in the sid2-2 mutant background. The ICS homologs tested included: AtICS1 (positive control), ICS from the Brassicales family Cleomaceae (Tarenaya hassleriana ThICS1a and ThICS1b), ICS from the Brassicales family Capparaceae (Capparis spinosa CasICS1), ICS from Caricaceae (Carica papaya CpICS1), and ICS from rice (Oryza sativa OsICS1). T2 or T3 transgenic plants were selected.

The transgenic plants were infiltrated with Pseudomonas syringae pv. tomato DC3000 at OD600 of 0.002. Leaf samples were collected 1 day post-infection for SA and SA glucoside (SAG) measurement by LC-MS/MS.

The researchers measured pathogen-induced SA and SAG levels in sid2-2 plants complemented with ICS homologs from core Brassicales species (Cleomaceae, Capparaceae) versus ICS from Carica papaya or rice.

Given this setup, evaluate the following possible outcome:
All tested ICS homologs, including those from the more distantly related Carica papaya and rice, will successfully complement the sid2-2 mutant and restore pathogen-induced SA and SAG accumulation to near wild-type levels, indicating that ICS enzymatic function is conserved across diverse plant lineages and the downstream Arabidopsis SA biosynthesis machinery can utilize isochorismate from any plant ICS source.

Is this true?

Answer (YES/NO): NO